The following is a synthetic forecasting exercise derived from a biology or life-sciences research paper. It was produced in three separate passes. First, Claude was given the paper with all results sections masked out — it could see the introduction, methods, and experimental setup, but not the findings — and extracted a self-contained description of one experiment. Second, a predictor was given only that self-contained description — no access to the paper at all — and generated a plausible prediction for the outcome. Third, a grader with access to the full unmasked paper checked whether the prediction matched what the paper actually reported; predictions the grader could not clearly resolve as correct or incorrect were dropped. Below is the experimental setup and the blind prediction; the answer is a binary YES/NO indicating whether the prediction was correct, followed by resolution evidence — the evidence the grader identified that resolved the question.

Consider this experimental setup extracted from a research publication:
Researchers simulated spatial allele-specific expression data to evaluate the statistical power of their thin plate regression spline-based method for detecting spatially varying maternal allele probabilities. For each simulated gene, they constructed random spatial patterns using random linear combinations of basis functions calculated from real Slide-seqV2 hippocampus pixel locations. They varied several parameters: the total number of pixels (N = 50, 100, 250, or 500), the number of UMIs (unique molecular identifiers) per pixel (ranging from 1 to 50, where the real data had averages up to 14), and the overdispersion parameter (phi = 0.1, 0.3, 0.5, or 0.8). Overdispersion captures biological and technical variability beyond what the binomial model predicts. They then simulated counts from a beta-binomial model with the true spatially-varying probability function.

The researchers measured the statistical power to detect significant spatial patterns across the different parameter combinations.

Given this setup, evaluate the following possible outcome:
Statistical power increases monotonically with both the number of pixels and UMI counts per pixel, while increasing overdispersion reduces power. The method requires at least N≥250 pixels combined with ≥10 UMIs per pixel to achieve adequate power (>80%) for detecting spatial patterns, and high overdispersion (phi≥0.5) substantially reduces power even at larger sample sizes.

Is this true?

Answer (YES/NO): NO